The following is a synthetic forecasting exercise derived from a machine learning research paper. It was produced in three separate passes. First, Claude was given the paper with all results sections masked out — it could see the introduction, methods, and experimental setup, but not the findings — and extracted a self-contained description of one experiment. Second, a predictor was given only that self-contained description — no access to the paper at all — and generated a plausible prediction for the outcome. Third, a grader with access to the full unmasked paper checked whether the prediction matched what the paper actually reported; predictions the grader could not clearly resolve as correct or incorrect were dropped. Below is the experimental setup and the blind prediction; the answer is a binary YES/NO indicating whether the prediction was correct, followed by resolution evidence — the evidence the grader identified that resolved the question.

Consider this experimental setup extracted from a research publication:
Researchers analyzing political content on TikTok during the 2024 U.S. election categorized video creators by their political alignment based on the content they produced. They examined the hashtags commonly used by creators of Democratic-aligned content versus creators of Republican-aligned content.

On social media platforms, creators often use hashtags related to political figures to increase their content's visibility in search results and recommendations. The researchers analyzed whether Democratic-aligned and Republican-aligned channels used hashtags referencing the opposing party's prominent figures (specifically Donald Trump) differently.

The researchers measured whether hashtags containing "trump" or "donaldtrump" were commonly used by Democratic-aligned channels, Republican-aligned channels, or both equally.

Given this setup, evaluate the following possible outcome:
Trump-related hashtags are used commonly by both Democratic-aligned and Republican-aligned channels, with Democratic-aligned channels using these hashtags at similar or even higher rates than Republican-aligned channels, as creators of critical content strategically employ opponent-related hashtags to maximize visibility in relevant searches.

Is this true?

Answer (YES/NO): YES